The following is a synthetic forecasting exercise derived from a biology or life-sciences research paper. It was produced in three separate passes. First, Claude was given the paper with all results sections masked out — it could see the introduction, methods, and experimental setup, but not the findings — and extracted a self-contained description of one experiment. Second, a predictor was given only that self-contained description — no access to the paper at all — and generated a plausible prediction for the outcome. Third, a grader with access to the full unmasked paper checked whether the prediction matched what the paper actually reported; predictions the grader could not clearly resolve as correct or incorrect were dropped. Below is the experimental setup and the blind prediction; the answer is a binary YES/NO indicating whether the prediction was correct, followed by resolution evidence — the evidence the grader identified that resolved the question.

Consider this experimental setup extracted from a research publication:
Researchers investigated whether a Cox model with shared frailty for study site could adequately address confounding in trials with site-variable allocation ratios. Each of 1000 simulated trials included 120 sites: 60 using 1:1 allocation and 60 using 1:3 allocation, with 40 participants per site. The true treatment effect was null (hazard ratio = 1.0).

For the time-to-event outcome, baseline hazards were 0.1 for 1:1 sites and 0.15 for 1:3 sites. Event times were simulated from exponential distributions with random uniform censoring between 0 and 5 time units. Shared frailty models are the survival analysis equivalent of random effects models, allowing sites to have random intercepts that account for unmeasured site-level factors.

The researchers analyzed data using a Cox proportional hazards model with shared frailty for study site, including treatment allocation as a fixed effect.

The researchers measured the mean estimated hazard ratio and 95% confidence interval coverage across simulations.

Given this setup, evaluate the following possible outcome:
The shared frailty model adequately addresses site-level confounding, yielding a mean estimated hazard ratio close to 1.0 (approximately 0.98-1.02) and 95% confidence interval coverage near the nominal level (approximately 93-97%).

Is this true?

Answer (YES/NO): NO